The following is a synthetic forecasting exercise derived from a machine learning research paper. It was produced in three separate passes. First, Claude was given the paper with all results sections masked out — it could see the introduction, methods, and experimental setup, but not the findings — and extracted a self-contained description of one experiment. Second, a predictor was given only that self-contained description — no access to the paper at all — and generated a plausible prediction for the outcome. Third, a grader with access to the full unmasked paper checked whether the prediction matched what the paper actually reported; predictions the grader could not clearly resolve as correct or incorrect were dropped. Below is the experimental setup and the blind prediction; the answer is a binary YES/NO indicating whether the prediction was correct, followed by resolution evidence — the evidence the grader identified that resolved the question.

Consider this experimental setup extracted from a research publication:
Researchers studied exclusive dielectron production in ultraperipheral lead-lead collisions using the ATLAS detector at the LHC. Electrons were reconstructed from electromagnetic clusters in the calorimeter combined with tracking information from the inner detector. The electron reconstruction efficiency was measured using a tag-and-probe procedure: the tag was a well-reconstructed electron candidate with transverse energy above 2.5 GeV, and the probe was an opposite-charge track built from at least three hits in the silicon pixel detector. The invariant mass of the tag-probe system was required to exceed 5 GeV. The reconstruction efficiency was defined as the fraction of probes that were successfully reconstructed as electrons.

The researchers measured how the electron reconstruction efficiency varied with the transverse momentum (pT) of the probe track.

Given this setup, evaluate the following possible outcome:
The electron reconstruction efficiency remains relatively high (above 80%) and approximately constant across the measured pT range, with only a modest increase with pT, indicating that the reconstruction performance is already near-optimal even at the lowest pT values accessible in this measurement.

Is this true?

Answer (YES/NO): NO